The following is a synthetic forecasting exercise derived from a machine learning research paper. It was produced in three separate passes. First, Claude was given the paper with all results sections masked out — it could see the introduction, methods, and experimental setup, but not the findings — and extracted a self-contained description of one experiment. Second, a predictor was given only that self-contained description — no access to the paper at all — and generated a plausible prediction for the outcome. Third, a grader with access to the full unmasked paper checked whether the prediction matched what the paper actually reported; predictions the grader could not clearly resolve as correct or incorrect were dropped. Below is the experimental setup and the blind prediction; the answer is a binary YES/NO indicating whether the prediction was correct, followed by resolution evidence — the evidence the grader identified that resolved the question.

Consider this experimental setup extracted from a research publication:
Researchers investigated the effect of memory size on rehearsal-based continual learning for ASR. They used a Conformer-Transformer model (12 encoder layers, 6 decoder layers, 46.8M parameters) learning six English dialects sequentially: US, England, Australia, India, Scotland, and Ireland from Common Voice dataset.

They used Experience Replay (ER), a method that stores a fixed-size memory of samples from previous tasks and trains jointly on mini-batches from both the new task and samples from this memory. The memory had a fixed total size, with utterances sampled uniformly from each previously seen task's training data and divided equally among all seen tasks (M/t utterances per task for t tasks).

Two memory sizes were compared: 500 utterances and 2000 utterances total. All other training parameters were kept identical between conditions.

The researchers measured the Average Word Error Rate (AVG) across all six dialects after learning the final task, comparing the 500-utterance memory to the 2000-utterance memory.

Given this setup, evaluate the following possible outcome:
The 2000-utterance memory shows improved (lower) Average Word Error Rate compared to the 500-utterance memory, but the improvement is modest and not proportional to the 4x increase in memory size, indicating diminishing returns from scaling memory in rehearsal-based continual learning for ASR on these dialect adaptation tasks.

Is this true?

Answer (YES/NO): YES